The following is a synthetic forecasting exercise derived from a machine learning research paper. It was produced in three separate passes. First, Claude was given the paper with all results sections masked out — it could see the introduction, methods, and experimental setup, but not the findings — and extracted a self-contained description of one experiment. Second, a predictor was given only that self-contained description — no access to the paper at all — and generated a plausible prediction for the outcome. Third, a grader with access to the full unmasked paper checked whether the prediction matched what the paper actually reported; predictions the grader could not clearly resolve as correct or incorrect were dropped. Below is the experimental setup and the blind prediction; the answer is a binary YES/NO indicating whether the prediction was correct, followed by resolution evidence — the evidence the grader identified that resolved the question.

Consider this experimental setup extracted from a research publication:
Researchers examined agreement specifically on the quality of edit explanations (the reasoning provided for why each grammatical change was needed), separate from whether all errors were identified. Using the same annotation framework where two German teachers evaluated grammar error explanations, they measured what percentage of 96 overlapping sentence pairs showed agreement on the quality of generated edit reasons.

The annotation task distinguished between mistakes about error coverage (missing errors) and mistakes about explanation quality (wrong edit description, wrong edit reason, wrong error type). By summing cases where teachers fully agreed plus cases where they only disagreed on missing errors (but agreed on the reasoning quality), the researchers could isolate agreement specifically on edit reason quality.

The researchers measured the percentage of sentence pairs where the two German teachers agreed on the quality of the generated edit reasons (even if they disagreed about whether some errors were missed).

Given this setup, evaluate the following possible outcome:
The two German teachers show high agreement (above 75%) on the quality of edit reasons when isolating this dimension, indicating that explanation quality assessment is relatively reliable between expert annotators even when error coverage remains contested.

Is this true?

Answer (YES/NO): YES